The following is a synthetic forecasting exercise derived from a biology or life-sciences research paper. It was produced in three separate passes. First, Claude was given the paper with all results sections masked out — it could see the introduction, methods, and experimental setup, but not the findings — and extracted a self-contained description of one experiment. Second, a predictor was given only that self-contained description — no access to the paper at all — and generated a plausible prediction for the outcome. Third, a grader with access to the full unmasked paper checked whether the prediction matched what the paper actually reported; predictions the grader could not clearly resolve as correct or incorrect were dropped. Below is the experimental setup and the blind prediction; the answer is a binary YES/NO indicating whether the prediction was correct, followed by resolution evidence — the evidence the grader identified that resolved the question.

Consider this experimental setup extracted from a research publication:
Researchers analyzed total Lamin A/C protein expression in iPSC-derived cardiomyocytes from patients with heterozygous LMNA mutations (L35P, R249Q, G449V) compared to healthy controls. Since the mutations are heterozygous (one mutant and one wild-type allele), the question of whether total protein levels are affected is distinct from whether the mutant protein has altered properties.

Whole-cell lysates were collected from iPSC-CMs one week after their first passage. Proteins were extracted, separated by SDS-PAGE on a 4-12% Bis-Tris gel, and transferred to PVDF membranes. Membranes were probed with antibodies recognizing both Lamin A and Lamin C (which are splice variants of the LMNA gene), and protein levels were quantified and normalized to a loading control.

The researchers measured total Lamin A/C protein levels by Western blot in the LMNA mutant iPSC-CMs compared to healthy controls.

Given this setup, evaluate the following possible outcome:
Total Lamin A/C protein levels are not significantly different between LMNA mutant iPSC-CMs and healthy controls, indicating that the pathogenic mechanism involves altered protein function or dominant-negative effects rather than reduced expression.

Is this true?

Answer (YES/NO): YES